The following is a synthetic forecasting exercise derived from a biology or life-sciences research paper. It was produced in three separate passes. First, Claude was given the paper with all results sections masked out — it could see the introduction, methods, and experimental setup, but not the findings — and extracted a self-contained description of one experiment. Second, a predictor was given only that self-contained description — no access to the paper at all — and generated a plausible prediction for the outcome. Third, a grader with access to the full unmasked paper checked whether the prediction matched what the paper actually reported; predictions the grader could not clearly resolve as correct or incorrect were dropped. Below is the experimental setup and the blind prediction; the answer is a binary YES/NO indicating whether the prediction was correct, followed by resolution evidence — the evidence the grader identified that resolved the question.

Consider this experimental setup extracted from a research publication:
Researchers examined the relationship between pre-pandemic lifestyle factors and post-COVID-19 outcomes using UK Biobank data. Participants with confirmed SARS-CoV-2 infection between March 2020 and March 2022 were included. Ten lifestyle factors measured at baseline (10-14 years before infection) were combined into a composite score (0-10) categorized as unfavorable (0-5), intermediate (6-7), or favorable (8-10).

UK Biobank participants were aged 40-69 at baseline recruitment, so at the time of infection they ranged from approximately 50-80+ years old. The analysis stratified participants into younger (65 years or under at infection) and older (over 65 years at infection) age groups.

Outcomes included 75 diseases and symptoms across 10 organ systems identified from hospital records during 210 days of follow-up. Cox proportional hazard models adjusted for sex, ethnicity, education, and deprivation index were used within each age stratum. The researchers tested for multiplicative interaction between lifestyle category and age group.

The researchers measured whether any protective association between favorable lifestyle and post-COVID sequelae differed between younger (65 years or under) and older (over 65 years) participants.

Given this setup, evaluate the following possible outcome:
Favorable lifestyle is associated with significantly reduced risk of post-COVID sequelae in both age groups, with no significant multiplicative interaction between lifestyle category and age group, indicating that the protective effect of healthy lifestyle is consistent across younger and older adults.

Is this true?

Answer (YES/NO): NO